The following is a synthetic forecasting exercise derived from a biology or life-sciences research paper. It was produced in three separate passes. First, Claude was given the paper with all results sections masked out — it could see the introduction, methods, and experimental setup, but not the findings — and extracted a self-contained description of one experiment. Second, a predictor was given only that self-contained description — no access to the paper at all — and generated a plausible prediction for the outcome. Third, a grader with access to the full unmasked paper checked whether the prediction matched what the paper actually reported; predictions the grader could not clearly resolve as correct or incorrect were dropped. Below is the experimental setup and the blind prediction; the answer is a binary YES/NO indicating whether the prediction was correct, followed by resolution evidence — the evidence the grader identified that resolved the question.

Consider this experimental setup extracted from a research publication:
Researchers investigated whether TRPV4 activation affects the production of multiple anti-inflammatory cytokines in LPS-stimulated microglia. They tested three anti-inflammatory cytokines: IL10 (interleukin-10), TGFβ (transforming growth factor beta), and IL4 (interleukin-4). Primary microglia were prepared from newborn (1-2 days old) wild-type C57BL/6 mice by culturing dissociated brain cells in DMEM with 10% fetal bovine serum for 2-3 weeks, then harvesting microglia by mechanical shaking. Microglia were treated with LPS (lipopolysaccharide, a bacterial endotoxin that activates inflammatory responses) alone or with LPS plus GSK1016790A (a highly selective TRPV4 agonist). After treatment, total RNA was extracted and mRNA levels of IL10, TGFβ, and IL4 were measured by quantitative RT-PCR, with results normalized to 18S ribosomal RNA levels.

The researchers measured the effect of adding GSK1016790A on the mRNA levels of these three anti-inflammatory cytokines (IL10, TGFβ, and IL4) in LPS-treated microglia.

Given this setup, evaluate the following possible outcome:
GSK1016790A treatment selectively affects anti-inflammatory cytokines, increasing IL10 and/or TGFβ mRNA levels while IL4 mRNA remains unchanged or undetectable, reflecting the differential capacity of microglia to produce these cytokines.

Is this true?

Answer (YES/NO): YES